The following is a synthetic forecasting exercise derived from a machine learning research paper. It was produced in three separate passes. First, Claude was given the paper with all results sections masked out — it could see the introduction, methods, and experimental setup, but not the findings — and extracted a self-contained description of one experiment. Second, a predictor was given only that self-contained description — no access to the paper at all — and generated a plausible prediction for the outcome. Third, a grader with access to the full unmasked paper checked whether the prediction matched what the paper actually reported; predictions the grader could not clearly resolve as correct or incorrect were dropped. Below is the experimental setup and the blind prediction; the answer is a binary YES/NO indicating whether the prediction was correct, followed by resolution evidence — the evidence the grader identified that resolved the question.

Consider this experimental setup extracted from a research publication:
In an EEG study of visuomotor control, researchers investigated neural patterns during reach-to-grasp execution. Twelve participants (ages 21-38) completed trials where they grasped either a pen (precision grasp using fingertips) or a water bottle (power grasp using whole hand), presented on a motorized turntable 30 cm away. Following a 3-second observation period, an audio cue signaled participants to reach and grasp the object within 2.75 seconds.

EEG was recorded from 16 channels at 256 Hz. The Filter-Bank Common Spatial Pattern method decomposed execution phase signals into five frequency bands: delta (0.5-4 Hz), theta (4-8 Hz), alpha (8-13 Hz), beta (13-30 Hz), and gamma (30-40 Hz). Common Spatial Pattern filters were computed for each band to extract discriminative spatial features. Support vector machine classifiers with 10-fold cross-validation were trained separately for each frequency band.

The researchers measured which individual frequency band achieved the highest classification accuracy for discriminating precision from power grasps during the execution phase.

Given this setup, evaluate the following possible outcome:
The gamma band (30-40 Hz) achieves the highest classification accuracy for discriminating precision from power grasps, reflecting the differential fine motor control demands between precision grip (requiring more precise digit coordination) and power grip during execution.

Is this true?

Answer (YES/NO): NO